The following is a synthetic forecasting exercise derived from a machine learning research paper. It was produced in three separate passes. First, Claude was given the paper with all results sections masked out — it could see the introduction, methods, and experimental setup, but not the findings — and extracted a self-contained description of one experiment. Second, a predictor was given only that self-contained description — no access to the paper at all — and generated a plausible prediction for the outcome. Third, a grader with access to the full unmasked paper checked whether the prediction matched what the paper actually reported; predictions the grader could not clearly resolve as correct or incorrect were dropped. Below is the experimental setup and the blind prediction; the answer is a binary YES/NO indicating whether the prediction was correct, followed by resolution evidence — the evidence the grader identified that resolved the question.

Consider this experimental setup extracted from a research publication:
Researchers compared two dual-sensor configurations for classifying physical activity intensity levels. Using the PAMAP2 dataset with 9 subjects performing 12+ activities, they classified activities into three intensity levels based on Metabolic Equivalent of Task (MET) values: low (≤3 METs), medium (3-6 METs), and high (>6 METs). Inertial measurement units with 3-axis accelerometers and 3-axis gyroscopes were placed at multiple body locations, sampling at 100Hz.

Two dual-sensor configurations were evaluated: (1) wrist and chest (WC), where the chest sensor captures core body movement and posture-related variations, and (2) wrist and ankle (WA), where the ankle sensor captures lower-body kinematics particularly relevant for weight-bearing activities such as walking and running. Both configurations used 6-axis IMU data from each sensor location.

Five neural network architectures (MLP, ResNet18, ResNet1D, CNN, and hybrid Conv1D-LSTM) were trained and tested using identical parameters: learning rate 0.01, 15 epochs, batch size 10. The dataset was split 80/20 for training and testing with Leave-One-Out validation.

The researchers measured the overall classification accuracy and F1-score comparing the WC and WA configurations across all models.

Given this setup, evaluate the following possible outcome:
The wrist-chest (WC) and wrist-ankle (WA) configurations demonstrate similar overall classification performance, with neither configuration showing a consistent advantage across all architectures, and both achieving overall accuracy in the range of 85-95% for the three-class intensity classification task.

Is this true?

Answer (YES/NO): NO